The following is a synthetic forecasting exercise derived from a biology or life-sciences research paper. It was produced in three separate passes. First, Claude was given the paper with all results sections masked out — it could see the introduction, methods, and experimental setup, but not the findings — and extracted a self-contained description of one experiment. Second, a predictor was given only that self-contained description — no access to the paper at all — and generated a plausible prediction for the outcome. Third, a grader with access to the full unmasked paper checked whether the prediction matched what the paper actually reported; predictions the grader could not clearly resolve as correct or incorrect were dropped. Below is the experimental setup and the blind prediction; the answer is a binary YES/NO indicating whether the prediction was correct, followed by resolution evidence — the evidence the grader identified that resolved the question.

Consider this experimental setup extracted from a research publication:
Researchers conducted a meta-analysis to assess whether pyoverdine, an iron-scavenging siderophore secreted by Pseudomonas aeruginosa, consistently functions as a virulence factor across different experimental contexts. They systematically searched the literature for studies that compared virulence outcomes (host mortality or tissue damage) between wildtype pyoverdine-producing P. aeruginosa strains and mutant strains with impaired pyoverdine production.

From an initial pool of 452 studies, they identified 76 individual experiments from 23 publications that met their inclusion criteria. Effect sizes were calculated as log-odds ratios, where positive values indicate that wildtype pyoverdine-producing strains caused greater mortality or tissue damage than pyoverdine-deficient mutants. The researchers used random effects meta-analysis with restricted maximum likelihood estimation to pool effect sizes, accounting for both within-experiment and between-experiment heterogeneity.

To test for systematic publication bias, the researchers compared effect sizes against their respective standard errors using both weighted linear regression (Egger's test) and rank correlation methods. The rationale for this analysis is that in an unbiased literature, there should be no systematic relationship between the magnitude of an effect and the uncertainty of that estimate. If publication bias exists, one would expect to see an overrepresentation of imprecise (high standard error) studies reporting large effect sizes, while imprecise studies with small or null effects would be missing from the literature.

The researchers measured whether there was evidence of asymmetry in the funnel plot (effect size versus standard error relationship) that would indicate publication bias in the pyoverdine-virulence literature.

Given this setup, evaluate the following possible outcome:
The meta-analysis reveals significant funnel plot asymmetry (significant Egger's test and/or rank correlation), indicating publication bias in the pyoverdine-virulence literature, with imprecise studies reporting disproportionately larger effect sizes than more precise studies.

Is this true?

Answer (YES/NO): YES